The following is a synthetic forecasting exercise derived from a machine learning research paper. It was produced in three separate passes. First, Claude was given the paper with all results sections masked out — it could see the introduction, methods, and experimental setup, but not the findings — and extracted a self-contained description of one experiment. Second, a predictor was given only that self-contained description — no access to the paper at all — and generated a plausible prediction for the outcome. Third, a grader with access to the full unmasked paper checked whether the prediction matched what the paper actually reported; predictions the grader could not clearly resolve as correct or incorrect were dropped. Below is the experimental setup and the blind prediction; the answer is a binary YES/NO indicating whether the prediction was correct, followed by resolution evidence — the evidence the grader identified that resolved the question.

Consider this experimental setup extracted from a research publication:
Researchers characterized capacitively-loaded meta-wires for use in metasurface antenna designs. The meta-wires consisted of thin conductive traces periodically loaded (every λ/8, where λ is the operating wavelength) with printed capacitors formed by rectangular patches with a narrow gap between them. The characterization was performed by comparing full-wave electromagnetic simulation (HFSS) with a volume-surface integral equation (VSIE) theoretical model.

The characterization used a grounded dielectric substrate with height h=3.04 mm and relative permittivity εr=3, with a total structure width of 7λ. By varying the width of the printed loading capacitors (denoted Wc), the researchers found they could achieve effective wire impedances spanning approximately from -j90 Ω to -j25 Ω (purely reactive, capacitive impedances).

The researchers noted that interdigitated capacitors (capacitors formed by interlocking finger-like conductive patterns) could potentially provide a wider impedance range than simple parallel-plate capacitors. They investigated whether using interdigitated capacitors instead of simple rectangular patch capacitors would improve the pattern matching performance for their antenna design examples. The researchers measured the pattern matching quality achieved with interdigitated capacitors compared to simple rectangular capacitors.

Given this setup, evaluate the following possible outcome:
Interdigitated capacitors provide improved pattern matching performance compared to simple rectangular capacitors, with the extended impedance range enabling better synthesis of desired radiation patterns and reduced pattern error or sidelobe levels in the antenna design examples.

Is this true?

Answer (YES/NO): NO